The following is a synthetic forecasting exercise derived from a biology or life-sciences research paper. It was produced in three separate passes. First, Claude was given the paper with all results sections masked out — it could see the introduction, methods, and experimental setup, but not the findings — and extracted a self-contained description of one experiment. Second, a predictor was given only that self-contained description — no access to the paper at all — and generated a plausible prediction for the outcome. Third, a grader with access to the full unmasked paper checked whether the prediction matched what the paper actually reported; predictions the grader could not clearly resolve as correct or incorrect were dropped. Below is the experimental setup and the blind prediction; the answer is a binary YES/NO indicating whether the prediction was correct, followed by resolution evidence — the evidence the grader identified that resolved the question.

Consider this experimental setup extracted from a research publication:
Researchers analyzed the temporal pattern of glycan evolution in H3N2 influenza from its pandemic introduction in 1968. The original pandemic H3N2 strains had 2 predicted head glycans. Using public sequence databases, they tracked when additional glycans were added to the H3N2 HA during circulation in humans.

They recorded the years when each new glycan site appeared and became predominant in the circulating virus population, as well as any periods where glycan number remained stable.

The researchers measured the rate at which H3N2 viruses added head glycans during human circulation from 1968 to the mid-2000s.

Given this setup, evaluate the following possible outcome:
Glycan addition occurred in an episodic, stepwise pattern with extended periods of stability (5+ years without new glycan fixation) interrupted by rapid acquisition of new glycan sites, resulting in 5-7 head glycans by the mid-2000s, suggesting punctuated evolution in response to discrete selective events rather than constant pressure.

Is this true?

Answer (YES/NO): YES